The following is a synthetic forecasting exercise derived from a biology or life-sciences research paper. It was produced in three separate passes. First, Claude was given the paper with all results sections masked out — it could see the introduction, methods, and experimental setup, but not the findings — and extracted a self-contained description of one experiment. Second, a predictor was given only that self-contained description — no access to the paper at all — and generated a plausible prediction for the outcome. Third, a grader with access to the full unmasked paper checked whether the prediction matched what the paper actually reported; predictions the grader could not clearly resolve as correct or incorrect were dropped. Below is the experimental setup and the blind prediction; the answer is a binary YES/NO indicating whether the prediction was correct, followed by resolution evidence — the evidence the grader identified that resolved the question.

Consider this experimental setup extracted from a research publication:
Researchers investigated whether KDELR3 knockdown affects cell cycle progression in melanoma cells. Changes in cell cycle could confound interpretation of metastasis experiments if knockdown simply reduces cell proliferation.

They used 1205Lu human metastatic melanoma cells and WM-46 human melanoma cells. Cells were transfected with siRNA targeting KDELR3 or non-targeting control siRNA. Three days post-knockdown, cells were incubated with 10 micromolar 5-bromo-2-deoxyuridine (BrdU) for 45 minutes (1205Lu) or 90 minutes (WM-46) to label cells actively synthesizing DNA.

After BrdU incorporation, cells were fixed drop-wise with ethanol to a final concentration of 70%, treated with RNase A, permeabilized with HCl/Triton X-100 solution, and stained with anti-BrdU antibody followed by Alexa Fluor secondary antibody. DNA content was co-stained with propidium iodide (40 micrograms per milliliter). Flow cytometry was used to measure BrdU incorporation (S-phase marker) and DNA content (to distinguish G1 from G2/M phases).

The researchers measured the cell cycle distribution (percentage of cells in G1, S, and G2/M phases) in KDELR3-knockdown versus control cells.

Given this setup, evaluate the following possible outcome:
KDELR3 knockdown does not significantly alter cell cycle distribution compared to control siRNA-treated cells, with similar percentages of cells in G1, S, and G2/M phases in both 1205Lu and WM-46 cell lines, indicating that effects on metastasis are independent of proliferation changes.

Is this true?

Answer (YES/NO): YES